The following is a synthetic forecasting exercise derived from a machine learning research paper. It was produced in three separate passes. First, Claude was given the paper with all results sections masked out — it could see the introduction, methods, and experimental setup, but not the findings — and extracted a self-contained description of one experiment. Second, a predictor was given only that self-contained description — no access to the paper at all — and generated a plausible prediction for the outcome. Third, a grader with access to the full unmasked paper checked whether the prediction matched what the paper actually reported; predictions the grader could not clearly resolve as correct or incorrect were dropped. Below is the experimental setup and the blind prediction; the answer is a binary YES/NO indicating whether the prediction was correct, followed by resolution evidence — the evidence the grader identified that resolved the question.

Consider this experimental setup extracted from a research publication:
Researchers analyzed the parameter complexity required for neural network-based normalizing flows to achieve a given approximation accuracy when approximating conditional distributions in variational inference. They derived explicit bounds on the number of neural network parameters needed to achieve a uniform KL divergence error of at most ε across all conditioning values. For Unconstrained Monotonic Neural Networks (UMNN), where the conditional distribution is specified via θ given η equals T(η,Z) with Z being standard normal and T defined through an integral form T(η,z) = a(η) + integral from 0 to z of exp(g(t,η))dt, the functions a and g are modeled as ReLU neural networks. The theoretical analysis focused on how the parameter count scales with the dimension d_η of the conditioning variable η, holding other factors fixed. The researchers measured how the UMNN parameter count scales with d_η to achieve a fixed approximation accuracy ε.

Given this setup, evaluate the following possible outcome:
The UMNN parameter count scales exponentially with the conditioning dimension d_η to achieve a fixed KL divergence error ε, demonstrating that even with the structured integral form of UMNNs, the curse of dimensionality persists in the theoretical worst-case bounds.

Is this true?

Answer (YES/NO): YES